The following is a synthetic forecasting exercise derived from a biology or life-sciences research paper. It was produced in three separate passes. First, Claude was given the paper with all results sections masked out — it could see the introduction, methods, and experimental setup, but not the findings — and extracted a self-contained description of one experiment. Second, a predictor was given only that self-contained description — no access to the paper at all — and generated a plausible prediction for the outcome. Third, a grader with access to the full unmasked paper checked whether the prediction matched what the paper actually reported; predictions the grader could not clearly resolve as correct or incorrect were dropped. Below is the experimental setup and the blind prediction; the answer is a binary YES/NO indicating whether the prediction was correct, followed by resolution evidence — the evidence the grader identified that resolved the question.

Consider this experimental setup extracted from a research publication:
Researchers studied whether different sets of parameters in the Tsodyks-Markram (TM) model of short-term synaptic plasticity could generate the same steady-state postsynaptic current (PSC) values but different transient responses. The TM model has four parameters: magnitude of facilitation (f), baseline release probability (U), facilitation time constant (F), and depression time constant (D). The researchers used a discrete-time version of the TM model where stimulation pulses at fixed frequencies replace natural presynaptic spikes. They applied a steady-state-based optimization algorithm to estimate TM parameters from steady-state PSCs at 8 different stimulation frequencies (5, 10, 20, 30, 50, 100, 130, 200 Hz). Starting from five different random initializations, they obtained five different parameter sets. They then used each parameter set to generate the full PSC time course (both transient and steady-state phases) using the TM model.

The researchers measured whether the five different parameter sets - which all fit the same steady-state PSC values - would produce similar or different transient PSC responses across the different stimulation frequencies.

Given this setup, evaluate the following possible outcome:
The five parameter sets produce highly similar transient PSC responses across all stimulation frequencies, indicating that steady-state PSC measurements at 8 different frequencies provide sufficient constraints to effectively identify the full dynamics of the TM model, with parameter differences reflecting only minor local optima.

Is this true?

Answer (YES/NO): NO